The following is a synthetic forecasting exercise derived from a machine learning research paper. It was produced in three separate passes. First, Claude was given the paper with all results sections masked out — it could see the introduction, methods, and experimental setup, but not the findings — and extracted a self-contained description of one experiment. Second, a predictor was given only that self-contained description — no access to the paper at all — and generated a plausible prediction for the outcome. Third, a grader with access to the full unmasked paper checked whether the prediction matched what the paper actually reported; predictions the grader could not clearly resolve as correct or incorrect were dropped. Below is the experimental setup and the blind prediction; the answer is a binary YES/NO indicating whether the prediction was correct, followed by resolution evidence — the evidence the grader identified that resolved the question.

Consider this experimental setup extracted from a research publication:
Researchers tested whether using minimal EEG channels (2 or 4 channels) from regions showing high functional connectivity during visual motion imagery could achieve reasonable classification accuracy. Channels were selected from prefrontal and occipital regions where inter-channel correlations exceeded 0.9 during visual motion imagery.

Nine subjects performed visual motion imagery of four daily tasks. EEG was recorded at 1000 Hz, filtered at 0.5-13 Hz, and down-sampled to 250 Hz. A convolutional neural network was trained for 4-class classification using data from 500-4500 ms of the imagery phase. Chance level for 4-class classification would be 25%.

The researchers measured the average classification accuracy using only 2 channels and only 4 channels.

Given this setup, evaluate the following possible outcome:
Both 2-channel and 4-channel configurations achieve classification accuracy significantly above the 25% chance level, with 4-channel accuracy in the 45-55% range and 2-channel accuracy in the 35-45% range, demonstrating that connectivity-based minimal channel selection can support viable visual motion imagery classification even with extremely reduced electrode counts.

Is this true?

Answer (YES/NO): NO